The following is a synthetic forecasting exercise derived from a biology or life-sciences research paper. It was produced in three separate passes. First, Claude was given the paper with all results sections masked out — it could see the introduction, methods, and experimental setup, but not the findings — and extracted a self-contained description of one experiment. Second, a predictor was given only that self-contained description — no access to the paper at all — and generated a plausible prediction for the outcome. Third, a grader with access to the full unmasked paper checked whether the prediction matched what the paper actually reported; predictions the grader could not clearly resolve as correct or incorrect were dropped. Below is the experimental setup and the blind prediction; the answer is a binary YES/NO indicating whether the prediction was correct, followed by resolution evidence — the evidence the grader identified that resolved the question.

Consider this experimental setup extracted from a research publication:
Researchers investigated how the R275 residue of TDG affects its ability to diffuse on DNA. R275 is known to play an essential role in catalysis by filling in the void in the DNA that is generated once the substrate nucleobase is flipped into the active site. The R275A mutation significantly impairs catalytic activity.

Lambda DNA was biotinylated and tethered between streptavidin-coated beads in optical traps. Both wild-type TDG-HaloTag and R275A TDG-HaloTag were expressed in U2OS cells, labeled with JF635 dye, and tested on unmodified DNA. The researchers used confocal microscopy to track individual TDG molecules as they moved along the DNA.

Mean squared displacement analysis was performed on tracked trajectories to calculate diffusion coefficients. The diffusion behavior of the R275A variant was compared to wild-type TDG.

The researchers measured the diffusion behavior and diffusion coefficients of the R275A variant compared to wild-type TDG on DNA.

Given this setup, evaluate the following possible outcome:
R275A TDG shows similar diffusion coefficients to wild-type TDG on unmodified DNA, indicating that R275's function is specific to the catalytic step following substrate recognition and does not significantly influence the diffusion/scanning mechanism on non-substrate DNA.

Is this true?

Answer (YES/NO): NO